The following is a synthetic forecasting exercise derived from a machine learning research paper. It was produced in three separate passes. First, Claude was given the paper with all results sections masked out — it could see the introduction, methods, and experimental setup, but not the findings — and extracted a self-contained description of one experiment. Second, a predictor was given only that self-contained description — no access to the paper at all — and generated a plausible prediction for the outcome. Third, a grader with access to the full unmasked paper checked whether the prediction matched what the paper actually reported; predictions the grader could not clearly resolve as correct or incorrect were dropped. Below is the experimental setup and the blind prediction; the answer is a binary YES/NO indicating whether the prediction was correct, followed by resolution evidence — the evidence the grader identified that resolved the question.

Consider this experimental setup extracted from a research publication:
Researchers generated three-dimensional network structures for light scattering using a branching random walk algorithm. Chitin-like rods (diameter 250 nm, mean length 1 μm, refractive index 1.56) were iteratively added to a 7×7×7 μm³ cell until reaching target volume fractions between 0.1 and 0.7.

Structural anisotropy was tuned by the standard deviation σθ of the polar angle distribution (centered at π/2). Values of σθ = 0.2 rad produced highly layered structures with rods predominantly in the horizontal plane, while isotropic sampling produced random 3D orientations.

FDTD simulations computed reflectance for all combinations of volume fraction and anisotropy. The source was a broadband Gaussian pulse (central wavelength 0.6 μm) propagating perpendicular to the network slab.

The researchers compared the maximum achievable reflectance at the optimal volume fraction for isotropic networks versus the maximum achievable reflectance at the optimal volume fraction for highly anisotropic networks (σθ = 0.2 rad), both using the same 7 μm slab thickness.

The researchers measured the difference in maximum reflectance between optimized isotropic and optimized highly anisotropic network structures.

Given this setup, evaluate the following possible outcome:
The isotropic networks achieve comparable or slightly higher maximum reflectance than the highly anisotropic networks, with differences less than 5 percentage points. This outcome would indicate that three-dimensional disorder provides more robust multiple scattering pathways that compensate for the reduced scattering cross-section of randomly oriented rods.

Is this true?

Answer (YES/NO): NO